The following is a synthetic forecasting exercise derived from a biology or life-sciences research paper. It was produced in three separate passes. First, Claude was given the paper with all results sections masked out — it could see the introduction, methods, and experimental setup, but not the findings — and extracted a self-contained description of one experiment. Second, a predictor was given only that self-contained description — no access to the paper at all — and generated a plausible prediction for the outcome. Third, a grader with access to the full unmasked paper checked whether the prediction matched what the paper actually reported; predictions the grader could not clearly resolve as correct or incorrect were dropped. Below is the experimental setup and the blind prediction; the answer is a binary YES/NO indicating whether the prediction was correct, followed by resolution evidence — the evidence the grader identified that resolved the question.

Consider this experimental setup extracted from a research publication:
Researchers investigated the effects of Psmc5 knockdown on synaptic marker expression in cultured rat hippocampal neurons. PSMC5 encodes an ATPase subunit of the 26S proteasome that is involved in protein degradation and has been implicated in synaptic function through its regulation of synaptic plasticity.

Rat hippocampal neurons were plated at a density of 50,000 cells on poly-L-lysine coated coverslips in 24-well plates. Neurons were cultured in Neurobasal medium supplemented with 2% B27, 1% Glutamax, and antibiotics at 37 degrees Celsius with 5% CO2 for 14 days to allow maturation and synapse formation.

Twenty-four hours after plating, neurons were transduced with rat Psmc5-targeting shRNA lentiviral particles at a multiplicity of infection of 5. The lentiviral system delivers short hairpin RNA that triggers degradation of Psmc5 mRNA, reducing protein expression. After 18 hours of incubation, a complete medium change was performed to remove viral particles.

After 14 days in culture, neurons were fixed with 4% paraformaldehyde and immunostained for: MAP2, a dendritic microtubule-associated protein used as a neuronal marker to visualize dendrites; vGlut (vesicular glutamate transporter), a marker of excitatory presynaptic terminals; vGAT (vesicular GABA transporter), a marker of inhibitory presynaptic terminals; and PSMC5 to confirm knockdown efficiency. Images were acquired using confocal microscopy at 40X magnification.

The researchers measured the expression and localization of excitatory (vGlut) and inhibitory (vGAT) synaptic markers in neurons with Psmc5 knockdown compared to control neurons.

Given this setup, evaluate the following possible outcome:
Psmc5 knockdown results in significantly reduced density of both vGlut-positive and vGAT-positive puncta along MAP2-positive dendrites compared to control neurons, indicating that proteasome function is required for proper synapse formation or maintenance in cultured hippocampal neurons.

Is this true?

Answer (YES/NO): NO